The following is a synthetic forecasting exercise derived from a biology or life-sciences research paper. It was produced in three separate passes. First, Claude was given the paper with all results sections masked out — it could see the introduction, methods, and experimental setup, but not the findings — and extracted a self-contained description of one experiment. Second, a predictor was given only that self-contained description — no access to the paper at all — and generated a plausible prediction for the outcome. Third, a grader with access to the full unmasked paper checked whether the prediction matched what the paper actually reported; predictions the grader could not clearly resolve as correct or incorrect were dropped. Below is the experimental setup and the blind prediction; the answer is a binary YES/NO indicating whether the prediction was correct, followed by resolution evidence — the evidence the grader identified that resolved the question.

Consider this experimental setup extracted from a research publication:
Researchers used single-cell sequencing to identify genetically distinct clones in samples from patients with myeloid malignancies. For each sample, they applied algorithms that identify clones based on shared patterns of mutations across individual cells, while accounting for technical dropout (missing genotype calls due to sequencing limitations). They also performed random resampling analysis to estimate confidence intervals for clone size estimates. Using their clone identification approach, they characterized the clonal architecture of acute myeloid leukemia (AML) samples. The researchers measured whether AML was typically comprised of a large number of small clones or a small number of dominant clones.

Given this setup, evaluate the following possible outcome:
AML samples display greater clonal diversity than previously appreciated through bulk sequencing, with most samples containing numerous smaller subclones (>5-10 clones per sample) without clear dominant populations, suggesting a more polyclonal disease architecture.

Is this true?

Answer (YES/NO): NO